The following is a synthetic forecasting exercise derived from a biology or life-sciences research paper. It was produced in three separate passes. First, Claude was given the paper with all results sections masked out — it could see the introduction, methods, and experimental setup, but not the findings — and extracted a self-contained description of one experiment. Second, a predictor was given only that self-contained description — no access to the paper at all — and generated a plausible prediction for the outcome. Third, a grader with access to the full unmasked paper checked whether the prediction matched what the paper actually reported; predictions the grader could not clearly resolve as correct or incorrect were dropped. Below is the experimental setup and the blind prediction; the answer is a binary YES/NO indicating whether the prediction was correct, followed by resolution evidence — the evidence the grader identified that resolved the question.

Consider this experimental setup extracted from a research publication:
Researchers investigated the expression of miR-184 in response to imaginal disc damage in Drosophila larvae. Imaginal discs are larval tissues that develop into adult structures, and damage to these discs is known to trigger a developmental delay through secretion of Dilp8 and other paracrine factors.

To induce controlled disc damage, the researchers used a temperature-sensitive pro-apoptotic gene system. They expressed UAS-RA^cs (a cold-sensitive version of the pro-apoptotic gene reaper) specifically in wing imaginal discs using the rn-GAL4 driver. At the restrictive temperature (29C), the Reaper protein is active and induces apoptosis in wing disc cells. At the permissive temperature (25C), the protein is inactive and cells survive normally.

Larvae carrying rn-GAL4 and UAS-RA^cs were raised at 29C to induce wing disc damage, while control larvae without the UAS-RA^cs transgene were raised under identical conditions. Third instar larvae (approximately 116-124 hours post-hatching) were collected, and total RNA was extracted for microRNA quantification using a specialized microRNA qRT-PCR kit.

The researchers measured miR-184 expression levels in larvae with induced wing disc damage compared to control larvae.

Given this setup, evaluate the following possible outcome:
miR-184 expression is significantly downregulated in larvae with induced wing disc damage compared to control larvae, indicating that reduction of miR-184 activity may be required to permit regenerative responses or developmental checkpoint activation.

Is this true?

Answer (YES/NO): YES